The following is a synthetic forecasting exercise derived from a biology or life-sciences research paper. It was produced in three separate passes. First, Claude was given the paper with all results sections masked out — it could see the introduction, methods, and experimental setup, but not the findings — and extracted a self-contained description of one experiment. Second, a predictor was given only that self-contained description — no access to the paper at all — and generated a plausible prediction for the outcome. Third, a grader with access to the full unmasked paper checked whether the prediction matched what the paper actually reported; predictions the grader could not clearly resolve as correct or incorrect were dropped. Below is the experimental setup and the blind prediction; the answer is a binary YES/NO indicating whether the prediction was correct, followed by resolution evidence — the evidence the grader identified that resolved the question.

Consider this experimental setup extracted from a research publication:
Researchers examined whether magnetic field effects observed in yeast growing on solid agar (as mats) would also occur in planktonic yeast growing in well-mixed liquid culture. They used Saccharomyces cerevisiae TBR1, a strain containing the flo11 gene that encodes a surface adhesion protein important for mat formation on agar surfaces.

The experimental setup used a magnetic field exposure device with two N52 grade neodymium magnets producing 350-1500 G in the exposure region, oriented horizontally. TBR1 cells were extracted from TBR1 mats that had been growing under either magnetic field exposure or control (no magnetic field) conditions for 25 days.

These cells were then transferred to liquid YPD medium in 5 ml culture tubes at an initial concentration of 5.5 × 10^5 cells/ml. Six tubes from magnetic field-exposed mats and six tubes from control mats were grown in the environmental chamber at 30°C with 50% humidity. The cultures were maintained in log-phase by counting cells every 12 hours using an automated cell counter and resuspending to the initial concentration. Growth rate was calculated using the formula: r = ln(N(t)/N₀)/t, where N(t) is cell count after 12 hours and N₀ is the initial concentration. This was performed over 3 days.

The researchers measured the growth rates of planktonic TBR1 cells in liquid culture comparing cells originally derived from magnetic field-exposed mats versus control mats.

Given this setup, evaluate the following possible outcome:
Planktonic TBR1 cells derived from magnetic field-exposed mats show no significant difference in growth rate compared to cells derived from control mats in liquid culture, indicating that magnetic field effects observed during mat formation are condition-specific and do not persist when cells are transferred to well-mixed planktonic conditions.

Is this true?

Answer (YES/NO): YES